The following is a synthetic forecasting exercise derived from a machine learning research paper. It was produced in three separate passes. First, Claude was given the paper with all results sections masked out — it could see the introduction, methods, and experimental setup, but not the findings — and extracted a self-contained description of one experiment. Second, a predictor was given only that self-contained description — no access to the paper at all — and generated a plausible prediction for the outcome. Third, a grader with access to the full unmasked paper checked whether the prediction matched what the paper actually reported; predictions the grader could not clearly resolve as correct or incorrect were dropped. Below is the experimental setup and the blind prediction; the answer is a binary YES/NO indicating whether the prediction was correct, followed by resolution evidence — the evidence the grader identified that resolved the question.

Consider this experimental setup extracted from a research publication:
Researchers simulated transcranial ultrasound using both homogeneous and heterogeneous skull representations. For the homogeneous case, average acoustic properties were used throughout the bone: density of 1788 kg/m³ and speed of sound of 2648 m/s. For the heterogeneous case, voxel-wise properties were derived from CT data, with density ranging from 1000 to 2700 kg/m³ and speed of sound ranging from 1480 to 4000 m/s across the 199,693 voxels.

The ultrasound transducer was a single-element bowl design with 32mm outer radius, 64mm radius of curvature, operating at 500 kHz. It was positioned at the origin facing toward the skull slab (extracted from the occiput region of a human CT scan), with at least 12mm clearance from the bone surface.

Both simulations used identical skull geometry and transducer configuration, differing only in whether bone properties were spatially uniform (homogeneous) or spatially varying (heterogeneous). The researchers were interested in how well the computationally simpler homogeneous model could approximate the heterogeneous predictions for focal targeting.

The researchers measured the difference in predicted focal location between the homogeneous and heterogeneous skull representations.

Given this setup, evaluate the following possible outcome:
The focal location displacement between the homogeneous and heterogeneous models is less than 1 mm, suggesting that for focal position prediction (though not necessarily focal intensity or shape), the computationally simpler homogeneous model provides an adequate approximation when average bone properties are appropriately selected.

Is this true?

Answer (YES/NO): NO